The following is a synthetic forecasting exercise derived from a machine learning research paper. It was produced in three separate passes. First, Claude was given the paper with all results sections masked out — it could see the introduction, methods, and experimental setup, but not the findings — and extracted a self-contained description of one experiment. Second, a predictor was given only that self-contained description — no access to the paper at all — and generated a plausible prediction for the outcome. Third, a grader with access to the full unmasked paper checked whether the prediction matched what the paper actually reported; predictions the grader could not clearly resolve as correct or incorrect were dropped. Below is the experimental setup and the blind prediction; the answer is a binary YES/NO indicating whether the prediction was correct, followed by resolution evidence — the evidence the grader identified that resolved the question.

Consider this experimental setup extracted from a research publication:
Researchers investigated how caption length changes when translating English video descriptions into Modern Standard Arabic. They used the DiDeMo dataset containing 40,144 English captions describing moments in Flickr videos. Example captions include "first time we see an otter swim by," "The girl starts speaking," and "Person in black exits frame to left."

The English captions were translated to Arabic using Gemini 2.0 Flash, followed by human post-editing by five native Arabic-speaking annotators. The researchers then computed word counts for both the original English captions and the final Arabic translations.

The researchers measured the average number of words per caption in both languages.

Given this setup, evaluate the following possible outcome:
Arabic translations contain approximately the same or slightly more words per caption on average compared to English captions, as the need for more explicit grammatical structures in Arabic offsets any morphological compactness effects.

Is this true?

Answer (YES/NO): NO